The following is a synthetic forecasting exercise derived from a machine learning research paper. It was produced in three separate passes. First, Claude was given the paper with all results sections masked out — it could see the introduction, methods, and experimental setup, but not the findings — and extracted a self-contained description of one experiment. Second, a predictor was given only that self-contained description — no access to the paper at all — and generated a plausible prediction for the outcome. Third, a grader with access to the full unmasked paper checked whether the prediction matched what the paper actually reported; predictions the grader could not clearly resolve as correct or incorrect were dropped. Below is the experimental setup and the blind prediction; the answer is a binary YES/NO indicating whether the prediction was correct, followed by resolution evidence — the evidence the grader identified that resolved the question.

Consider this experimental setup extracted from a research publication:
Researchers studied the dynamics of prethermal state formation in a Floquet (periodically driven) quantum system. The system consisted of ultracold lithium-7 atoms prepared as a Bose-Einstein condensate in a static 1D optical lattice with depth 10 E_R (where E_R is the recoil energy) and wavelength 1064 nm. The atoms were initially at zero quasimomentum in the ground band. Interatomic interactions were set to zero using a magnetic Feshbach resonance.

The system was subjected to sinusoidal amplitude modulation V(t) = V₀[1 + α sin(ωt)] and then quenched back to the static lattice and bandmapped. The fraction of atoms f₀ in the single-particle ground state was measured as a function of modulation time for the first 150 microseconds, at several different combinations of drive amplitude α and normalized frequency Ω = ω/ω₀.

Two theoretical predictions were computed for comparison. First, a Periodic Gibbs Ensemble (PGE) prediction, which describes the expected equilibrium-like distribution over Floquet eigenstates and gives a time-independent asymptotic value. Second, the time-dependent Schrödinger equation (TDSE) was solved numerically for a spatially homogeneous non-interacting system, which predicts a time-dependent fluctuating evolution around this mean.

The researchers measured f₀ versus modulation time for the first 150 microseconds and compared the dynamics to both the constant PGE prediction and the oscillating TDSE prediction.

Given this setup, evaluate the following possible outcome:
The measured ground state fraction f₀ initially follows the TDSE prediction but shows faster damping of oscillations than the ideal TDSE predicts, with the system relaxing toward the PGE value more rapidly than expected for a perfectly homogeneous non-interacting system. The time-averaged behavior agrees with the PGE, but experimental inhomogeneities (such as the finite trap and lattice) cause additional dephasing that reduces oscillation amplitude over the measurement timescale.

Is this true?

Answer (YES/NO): NO